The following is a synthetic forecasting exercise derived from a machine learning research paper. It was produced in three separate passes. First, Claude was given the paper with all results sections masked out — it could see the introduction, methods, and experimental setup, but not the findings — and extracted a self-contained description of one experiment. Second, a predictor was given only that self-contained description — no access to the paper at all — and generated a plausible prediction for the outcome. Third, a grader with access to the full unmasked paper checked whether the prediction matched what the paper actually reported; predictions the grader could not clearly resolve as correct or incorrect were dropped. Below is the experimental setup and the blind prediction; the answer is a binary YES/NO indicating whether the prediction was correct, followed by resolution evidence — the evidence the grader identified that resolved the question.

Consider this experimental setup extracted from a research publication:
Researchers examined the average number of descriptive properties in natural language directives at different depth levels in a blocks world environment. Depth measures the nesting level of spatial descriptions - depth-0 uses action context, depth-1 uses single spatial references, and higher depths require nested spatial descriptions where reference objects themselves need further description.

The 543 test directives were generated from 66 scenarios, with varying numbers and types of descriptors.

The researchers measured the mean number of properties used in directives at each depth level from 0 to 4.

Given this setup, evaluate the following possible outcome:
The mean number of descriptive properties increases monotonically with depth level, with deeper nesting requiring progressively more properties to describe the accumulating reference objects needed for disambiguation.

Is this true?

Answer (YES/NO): YES